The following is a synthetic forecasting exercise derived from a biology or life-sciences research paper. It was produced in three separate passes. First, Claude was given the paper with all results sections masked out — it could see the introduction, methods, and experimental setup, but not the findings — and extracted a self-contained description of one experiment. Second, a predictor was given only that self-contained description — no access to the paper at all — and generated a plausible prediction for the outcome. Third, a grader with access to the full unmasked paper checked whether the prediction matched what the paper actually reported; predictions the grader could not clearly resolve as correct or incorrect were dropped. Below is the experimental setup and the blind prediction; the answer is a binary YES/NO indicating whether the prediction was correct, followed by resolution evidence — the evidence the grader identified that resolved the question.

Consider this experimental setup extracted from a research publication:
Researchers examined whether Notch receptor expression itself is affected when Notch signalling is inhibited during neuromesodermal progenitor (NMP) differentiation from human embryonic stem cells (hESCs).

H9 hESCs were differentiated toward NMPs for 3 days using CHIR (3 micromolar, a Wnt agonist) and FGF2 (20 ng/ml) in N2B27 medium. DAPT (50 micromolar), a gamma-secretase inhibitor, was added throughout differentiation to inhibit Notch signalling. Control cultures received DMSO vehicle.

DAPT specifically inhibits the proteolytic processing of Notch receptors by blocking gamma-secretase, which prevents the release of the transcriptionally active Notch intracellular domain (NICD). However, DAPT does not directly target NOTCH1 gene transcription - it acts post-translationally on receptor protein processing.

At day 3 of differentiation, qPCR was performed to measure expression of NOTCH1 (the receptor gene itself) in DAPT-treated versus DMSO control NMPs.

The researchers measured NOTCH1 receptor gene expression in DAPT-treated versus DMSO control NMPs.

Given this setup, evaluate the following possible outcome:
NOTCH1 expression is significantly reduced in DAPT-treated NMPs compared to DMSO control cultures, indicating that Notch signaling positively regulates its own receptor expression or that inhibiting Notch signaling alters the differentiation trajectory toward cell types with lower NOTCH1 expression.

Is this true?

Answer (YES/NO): YES